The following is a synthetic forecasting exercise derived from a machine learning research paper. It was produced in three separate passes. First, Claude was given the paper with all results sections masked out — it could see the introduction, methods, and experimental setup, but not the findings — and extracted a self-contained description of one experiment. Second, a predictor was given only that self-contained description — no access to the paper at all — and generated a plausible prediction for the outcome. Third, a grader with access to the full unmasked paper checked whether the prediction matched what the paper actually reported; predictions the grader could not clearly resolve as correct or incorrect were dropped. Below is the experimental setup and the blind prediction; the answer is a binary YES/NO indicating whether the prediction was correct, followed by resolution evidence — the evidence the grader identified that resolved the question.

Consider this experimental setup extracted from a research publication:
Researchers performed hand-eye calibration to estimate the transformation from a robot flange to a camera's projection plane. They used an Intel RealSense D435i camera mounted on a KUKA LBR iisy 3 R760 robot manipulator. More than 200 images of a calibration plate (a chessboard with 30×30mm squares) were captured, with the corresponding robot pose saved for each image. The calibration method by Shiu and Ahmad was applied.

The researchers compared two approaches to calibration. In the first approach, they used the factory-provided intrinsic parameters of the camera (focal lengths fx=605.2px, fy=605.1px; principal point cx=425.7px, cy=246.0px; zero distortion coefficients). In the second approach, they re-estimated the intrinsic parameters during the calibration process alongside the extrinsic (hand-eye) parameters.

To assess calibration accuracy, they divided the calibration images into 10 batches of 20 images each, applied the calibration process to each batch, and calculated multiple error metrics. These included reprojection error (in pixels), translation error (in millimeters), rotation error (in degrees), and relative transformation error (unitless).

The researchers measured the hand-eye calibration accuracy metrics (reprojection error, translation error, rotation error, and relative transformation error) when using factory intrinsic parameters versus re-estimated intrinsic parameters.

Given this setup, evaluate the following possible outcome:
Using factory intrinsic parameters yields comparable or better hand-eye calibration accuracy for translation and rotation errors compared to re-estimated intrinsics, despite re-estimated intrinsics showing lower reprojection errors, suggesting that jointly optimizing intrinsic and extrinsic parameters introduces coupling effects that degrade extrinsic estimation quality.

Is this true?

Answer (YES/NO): NO